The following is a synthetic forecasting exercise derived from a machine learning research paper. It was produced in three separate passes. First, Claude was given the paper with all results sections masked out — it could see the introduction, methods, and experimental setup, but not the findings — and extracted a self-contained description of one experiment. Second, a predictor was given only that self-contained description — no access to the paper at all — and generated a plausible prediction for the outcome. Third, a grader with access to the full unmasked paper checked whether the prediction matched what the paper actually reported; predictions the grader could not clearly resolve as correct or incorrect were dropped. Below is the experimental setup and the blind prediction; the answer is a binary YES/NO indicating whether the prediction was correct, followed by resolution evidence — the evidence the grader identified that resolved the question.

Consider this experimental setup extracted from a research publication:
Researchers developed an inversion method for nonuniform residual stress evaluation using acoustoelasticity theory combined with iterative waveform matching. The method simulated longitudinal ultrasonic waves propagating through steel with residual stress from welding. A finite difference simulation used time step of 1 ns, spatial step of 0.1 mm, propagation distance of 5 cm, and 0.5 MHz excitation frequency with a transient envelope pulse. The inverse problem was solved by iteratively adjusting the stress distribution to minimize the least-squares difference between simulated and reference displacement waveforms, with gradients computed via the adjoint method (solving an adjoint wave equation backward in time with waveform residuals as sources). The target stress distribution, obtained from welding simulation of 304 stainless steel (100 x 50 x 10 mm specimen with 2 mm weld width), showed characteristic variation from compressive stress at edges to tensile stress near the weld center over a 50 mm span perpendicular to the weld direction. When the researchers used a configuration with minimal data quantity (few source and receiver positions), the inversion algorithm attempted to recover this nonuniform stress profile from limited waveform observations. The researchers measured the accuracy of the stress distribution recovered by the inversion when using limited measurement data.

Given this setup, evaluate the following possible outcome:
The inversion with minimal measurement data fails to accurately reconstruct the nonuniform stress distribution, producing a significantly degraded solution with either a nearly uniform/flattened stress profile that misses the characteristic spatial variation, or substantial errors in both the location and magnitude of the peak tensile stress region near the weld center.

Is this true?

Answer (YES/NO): YES